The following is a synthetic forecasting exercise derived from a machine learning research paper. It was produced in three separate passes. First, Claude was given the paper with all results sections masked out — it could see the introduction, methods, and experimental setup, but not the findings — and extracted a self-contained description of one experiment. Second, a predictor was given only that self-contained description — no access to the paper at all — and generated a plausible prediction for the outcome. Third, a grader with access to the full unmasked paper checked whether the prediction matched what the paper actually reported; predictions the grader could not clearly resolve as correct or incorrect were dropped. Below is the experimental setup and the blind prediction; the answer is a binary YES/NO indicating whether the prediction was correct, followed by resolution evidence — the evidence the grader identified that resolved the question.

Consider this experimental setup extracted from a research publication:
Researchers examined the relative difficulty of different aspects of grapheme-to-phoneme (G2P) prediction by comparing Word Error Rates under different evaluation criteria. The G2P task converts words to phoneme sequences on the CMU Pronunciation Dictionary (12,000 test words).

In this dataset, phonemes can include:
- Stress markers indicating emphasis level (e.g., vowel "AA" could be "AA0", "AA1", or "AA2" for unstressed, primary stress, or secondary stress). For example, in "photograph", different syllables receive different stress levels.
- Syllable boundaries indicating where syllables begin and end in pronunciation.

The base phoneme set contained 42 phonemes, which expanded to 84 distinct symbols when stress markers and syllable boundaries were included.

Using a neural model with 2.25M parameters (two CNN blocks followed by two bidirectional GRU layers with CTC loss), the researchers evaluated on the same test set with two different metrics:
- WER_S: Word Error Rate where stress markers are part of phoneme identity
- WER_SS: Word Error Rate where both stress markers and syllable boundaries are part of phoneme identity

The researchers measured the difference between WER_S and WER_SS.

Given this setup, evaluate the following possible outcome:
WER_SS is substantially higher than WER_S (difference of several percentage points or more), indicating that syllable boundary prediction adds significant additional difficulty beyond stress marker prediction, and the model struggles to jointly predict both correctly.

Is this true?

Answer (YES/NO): NO